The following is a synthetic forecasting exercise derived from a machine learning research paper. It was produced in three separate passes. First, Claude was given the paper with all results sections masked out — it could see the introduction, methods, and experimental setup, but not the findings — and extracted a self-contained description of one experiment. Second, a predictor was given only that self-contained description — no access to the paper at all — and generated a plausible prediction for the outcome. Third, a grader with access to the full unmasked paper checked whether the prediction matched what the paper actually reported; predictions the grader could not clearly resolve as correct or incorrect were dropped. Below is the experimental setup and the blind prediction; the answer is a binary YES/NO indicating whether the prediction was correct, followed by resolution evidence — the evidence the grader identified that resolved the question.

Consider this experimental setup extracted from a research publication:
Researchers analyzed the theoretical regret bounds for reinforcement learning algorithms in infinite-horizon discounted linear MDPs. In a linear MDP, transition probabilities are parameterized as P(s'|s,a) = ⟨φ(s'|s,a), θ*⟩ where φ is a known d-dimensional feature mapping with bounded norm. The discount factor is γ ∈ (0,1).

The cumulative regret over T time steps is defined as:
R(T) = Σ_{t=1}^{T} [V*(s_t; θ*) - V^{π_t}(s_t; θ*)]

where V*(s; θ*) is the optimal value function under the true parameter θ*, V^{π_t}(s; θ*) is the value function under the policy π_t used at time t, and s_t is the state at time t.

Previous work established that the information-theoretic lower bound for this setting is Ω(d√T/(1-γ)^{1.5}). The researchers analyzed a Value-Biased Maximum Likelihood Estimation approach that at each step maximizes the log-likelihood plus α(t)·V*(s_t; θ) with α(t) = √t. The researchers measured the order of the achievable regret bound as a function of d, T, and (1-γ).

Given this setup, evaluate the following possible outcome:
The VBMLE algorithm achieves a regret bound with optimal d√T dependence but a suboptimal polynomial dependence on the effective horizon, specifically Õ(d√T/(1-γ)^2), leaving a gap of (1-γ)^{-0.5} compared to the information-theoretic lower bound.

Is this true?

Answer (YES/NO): YES